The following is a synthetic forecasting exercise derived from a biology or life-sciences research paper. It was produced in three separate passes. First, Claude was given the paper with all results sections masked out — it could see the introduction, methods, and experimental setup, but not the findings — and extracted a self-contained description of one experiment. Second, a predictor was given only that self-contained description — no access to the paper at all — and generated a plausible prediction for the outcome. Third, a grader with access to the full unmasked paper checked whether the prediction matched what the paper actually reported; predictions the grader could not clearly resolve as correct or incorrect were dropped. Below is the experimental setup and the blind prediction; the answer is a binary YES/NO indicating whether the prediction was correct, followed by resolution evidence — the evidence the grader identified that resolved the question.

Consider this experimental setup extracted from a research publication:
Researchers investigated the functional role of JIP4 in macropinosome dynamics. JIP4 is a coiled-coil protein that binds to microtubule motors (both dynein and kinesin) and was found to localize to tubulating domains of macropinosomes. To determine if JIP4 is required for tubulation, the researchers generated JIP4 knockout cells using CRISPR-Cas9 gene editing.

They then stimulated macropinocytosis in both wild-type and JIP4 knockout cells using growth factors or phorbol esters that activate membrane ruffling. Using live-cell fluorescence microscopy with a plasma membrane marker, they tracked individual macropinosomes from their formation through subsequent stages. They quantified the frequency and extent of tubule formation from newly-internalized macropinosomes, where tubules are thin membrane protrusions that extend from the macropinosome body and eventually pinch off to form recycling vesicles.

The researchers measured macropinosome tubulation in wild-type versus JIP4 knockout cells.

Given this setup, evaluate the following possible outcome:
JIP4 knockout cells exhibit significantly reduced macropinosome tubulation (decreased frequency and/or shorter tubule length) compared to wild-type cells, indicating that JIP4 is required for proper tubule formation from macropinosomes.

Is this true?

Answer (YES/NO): YES